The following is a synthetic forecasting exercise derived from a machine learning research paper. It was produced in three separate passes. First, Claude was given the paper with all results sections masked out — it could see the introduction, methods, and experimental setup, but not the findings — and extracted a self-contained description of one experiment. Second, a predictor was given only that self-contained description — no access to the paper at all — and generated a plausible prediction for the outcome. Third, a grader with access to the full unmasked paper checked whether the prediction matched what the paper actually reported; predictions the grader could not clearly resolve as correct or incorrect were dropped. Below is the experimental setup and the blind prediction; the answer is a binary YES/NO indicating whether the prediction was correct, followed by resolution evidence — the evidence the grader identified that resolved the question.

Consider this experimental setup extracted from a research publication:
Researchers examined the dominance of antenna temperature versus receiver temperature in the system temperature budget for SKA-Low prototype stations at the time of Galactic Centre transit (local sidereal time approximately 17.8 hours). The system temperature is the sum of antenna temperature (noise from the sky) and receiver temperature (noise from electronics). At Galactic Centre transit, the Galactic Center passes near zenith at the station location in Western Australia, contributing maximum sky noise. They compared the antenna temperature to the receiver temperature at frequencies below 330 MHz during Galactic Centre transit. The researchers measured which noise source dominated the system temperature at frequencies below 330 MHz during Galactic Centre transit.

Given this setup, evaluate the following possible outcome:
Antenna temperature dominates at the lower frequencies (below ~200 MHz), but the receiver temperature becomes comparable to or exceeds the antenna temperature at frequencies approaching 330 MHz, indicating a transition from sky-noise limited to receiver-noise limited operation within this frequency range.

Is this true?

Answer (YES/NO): NO